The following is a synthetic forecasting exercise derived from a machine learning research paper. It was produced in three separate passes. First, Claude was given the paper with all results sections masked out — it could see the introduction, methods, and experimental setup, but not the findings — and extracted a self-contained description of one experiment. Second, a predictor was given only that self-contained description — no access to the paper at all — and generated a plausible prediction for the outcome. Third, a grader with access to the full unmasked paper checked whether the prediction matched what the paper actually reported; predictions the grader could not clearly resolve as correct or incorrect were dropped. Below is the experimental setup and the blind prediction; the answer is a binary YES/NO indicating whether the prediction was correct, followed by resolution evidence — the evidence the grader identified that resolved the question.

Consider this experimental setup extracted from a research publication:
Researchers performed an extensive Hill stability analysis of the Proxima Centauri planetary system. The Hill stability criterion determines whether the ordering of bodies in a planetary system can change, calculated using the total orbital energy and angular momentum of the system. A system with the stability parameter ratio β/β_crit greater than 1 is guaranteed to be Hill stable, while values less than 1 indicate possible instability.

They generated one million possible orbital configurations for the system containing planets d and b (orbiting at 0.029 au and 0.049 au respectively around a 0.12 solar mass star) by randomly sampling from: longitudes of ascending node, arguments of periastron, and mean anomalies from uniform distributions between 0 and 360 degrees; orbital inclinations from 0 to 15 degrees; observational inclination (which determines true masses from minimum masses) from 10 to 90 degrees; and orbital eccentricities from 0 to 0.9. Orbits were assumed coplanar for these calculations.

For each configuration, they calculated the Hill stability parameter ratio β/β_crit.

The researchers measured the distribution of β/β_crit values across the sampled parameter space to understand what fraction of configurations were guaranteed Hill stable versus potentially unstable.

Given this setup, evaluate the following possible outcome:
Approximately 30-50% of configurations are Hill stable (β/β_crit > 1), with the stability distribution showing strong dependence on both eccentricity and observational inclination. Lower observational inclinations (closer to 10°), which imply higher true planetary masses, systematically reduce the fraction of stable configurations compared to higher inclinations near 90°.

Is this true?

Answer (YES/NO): NO